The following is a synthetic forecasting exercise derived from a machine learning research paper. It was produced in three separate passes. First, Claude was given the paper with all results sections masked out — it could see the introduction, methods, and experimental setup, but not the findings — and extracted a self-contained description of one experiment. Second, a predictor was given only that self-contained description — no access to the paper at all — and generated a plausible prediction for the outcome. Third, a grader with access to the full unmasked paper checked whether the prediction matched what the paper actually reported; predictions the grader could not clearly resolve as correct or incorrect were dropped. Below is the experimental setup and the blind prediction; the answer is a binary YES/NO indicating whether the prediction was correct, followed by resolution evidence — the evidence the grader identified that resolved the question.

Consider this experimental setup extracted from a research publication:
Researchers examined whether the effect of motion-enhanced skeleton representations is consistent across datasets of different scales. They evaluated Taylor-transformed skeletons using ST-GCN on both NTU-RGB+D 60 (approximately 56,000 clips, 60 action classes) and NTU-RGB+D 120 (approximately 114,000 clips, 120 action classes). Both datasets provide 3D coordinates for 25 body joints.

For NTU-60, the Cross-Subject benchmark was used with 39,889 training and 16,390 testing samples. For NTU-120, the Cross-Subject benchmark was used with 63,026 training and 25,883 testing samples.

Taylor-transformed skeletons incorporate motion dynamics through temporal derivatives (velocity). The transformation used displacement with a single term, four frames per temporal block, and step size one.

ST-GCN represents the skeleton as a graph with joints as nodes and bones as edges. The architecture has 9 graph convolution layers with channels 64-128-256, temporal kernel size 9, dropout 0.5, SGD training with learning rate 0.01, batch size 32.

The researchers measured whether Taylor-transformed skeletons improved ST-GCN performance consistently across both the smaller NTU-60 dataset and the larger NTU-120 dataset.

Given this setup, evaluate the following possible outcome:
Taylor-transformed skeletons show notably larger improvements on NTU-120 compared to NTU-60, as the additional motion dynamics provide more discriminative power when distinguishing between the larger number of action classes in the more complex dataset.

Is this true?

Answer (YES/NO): YES